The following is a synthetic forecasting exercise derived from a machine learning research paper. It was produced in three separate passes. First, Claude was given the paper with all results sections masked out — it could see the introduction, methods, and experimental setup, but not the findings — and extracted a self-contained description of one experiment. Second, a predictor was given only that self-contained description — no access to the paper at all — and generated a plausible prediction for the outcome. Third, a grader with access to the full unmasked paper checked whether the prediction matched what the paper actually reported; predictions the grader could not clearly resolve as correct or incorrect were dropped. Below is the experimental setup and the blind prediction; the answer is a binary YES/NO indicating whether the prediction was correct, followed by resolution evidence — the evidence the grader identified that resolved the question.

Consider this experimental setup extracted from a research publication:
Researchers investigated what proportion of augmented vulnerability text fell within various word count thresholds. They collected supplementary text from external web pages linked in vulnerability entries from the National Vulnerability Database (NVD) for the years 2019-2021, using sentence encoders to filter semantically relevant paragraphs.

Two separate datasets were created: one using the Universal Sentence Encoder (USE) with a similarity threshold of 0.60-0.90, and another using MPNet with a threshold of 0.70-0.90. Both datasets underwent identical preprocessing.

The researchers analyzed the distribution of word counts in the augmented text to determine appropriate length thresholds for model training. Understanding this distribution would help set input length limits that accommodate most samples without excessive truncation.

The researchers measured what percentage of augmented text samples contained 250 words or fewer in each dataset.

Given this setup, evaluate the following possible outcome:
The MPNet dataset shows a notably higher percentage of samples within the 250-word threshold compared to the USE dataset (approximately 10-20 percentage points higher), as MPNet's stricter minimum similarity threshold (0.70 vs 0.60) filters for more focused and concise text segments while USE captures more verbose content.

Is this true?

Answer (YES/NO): NO